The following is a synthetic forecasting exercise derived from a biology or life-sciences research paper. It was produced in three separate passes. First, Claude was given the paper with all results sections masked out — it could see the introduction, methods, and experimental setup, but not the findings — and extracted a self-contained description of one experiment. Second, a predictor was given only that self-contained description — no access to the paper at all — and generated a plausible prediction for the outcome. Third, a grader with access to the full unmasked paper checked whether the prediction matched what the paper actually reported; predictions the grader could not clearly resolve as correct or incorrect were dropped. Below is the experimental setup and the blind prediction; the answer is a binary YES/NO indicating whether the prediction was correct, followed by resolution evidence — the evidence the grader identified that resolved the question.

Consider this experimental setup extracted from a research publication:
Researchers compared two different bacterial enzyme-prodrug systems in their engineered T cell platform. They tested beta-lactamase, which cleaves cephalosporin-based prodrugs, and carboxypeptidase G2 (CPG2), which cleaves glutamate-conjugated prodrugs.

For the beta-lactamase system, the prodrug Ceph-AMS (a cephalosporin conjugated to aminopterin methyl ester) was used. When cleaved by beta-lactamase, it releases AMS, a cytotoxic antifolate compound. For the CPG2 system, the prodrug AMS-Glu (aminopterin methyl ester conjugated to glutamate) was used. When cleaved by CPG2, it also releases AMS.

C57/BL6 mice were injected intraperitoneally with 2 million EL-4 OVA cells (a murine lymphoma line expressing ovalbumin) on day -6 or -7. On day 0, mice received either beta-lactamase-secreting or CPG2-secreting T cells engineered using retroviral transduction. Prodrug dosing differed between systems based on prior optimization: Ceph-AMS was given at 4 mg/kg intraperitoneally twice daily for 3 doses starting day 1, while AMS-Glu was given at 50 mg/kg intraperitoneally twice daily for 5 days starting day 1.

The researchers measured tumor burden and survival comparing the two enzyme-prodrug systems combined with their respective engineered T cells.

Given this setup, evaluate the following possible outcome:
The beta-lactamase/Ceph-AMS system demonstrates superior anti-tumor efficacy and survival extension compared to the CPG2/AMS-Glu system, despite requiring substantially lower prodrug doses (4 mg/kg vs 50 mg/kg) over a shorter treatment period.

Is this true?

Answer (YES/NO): NO